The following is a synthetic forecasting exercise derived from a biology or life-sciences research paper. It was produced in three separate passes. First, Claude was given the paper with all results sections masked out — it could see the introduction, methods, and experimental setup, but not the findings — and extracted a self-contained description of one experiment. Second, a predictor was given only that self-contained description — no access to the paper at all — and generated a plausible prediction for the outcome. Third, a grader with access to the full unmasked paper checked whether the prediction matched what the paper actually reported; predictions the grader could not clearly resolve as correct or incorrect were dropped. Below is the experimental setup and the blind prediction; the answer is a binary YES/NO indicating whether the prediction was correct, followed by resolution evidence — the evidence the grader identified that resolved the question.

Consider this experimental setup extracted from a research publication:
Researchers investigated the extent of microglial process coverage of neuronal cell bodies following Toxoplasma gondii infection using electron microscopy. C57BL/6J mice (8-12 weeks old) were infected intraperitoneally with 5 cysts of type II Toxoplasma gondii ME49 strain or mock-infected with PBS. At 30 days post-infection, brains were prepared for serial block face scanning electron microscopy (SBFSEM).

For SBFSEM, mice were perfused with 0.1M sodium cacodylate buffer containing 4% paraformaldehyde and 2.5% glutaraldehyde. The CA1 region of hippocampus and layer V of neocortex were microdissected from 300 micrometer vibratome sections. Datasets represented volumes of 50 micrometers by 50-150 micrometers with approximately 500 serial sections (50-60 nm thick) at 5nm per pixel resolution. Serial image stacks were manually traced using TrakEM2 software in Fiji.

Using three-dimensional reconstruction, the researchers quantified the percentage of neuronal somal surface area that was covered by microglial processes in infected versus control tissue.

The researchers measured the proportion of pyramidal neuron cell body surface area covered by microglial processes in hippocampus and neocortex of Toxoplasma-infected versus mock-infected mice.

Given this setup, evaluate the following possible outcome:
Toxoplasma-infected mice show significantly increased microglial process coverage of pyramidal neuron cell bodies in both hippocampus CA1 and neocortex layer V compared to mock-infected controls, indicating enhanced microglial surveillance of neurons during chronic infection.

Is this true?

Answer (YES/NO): YES